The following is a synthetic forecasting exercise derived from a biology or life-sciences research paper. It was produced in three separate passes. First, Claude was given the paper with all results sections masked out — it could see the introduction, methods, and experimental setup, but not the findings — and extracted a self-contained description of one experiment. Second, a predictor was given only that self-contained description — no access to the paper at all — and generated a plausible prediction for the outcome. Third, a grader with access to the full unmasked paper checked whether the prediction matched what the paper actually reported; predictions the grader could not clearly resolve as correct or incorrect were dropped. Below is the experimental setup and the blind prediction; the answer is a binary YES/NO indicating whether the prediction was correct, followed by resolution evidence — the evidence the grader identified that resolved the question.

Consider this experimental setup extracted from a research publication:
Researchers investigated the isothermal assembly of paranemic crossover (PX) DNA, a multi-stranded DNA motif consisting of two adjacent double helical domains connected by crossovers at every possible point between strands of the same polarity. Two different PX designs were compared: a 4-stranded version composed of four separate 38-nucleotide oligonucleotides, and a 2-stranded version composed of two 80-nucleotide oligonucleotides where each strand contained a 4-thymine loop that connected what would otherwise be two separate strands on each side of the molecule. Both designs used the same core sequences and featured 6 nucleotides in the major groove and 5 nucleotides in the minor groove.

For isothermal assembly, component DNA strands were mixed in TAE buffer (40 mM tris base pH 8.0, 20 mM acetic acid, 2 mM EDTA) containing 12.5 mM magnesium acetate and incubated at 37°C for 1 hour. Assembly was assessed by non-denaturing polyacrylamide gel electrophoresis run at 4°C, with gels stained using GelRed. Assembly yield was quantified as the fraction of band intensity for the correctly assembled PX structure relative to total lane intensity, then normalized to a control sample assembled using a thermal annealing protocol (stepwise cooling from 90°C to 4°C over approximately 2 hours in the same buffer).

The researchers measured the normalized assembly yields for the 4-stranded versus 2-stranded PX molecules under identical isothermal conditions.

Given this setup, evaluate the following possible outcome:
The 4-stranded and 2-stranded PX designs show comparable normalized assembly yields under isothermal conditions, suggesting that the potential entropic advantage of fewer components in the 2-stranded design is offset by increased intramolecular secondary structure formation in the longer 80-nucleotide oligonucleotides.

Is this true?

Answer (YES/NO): NO